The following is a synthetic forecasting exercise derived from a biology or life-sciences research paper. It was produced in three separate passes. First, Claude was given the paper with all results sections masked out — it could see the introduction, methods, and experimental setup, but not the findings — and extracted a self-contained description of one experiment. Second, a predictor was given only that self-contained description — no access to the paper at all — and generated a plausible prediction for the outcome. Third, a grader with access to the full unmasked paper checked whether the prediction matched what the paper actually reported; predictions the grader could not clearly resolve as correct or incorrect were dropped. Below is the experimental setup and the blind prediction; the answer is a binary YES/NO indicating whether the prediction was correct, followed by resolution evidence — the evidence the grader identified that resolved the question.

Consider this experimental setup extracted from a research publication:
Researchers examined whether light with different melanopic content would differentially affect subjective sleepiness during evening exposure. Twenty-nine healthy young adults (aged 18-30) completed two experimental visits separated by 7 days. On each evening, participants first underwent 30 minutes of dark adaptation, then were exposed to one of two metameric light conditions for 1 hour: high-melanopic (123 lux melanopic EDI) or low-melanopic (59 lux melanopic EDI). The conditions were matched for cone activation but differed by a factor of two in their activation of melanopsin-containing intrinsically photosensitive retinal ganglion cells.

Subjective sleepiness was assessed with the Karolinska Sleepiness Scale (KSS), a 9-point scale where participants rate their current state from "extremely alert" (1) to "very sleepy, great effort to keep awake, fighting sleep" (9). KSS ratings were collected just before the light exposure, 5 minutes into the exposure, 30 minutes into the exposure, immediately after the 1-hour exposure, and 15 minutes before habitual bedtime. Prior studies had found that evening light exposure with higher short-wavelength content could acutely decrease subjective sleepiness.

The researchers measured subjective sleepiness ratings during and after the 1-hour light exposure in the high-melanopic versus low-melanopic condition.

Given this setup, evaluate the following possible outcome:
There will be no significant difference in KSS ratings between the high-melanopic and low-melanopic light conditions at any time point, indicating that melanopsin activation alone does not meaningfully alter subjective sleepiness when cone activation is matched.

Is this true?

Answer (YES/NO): YES